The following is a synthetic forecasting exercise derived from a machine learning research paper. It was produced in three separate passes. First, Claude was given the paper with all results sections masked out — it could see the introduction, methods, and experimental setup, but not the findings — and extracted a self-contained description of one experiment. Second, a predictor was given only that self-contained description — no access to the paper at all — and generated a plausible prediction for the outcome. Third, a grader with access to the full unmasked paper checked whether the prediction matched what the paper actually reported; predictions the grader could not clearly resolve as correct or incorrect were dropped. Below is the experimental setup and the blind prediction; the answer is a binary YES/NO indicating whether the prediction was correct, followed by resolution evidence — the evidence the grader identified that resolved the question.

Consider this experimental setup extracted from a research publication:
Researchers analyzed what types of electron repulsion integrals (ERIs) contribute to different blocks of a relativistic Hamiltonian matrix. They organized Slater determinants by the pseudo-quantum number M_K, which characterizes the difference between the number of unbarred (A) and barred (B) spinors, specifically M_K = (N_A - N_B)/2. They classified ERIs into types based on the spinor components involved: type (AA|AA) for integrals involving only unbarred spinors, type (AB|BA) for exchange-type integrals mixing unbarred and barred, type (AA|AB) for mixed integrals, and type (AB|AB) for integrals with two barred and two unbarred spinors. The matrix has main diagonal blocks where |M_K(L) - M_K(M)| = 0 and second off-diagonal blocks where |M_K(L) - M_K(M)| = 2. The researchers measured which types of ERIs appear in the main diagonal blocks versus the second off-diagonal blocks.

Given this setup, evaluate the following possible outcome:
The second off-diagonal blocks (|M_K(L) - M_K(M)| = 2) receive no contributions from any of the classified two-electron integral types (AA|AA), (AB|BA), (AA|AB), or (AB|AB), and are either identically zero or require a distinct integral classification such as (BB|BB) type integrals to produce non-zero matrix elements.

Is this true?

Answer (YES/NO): NO